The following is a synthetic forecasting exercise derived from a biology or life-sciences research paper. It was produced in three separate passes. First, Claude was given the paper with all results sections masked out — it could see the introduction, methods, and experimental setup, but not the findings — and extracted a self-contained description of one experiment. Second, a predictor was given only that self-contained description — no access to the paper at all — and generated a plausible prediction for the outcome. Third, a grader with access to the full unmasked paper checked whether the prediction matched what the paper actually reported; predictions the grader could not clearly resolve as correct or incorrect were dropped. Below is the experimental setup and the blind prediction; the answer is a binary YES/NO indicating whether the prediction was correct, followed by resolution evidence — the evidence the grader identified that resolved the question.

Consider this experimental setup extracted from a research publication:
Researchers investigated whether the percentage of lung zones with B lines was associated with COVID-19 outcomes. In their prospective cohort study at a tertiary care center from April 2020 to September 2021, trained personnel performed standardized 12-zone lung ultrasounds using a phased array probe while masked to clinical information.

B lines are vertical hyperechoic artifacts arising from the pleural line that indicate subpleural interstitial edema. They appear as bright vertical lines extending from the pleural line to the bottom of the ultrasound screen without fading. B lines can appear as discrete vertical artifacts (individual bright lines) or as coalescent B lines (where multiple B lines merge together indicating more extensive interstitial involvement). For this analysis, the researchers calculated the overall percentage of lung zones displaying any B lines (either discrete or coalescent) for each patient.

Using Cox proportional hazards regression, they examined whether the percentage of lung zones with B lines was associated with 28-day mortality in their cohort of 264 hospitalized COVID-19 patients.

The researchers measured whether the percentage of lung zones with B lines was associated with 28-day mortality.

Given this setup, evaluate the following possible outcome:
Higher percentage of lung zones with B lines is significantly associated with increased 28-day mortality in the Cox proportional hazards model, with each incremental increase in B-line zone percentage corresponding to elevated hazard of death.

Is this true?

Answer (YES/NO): NO